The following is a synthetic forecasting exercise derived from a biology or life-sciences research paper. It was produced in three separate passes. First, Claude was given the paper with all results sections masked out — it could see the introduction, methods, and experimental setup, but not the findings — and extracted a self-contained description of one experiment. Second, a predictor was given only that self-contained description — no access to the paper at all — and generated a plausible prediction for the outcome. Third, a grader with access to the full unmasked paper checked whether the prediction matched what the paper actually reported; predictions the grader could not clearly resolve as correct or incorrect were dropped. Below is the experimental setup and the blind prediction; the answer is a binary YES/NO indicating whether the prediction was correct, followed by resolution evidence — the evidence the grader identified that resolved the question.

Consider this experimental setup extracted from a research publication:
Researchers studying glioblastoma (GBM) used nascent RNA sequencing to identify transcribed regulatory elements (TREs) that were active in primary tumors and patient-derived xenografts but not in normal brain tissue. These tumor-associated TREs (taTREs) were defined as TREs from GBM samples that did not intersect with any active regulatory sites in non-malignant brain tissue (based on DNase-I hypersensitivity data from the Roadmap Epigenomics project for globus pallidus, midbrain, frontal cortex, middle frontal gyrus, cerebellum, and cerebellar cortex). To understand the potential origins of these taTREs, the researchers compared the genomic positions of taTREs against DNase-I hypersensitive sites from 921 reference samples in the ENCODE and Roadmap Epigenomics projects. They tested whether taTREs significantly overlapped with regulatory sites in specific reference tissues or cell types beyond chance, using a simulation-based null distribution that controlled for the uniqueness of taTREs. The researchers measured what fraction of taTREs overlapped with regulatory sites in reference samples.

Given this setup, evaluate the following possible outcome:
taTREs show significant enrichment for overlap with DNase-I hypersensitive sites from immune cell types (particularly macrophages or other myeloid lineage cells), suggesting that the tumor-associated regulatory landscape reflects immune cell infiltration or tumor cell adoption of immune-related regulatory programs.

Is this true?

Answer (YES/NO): NO